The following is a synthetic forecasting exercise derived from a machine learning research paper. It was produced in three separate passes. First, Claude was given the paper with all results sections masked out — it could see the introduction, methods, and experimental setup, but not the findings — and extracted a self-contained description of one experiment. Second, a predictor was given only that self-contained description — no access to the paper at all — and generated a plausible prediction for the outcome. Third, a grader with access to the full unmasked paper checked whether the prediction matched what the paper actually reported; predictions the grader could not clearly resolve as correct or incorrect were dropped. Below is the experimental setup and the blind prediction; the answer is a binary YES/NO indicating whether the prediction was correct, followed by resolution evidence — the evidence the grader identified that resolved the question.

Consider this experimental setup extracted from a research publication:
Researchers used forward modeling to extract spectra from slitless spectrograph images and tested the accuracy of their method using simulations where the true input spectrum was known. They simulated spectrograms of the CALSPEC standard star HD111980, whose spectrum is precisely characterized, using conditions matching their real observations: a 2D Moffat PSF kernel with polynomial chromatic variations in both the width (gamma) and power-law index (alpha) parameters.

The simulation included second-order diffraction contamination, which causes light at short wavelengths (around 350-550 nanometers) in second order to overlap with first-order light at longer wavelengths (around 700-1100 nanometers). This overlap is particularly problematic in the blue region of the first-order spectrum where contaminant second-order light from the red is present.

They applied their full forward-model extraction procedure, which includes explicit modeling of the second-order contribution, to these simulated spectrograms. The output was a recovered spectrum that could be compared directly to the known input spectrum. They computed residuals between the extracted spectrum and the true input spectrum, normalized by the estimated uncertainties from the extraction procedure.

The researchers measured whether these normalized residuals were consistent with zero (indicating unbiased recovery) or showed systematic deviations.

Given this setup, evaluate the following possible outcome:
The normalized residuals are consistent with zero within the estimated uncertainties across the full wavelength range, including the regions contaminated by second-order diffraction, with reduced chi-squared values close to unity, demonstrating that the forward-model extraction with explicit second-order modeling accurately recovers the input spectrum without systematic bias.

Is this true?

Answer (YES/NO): NO